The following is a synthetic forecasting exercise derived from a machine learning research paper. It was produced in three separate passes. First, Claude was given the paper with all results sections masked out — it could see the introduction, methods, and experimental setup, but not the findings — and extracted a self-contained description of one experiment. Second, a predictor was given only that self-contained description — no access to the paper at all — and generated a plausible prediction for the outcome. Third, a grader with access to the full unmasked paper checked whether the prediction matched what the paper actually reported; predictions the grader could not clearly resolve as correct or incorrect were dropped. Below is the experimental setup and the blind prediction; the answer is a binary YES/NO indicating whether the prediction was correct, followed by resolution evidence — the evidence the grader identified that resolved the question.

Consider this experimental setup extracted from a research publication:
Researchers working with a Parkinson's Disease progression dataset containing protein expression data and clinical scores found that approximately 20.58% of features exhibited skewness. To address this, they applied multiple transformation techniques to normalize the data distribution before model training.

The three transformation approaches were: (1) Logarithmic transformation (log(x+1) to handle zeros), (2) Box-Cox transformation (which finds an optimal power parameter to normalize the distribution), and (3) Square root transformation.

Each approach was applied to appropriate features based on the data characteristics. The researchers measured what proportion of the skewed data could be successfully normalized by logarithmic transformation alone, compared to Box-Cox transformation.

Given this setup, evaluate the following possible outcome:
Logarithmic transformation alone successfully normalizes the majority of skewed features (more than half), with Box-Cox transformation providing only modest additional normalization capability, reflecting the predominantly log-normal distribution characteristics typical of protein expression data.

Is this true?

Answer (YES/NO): YES